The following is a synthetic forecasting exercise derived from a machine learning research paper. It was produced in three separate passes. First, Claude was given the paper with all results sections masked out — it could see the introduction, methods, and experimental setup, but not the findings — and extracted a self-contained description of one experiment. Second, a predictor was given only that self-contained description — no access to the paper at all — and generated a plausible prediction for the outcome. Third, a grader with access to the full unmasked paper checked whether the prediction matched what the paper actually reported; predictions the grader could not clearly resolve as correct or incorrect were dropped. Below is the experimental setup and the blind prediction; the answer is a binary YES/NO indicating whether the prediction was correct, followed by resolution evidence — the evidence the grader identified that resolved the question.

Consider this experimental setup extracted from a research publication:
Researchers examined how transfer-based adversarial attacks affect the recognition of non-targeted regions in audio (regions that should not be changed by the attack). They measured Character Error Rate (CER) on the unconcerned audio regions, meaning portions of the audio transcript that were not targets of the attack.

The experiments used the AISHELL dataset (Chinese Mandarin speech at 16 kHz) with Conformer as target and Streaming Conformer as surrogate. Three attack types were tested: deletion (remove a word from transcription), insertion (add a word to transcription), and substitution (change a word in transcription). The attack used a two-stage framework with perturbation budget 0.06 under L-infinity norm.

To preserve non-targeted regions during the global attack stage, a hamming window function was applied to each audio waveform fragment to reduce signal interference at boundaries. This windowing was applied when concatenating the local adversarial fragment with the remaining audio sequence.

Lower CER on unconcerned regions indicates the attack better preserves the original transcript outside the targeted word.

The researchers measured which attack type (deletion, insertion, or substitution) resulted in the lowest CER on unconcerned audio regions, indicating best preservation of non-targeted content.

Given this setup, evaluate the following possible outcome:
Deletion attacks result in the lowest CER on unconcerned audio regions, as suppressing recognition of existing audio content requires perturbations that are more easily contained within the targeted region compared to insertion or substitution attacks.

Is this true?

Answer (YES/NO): NO